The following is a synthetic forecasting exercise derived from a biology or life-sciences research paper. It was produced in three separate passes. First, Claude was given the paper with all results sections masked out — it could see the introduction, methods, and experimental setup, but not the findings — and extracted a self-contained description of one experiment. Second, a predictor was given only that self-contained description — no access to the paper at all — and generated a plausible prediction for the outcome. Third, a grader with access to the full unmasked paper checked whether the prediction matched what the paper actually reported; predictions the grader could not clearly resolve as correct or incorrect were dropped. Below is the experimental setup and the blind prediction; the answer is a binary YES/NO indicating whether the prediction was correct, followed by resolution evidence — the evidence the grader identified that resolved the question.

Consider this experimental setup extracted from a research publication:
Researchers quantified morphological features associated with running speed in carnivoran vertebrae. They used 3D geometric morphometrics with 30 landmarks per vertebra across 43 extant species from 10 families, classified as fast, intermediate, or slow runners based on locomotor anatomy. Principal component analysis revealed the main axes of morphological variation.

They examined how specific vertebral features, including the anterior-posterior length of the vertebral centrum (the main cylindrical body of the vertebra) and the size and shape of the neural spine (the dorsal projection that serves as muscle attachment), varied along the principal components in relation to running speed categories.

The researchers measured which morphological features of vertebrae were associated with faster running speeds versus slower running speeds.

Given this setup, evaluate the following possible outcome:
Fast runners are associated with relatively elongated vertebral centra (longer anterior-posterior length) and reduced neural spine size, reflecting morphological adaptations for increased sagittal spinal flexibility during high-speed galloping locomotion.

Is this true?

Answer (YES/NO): NO